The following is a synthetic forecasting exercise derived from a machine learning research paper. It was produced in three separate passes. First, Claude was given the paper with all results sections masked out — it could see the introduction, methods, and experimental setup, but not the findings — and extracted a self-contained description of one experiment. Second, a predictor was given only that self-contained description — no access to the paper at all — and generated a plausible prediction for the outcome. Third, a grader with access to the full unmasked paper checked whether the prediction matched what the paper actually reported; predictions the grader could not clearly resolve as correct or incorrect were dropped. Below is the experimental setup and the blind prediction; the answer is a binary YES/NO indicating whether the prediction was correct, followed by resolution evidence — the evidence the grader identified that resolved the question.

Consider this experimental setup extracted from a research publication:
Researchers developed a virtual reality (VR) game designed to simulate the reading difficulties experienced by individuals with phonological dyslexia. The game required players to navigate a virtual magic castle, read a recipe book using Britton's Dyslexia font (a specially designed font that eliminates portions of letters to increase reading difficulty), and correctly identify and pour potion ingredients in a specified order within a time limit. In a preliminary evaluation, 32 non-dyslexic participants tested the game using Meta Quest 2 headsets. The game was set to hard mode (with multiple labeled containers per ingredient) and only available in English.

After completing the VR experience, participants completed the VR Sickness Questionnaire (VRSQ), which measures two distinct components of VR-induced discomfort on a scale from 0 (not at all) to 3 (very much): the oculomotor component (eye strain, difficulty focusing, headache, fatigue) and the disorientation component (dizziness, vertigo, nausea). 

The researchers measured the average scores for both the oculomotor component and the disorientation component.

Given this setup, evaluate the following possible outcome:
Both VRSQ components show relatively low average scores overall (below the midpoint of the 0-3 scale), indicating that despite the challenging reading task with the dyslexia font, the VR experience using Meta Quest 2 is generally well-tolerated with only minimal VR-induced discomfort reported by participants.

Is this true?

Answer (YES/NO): YES